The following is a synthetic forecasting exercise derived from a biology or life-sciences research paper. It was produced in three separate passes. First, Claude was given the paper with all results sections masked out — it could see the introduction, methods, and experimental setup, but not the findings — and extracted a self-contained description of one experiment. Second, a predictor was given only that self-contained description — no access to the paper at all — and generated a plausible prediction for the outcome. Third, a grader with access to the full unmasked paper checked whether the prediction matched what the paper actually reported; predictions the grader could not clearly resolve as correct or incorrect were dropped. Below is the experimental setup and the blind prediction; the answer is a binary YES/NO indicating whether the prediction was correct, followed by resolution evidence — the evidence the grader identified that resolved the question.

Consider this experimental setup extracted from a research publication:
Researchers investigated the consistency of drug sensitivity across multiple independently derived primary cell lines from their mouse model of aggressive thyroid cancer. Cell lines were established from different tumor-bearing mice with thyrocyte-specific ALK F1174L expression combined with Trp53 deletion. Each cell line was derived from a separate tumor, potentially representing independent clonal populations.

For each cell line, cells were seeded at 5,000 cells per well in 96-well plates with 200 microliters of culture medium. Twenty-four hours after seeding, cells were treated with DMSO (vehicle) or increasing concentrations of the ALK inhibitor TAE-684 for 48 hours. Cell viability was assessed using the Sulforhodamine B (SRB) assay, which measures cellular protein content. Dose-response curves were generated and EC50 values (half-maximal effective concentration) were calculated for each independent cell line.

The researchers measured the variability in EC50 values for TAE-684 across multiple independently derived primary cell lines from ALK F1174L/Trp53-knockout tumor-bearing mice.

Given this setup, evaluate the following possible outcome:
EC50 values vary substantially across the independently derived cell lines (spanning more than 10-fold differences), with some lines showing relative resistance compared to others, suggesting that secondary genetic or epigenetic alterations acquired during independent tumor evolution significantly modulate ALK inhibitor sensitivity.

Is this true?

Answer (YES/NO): NO